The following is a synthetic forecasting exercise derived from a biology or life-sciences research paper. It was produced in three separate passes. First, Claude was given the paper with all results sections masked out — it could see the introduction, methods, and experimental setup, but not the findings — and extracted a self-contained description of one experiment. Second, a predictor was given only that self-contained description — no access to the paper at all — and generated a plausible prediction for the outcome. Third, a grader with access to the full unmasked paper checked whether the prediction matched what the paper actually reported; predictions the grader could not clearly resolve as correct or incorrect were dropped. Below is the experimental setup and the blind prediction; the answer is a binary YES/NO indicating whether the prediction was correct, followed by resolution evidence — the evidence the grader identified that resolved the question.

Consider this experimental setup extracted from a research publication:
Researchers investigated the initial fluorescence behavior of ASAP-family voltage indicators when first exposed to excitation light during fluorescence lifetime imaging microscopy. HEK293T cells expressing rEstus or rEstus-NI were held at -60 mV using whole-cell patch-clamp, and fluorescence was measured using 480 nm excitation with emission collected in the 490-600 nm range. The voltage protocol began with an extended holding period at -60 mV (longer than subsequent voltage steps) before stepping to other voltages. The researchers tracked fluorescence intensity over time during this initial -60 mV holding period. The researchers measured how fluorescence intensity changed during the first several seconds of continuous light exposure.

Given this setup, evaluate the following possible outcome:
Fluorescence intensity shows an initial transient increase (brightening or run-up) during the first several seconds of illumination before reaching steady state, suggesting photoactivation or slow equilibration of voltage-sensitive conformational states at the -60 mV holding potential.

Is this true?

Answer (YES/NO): NO